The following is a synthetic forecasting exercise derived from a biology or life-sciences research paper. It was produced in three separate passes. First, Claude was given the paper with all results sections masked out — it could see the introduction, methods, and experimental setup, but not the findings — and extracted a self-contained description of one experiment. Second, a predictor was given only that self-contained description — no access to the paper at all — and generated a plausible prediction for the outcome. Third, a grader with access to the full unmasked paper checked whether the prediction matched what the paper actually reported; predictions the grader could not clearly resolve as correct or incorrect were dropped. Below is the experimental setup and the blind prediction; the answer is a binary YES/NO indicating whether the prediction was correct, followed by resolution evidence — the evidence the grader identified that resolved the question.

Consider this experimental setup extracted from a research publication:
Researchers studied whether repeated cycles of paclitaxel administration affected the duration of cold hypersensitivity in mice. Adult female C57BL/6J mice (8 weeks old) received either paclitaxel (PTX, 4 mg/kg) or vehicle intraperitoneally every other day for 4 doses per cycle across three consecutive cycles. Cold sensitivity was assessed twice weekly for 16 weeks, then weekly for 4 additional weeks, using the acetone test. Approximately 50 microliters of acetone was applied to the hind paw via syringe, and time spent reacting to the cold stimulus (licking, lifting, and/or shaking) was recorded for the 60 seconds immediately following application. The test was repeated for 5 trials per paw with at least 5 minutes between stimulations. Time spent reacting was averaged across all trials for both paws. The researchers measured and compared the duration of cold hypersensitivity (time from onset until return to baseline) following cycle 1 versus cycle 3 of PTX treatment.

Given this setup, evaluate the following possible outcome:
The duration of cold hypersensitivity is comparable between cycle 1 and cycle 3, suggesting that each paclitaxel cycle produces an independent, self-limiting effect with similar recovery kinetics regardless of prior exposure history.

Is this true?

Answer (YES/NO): NO